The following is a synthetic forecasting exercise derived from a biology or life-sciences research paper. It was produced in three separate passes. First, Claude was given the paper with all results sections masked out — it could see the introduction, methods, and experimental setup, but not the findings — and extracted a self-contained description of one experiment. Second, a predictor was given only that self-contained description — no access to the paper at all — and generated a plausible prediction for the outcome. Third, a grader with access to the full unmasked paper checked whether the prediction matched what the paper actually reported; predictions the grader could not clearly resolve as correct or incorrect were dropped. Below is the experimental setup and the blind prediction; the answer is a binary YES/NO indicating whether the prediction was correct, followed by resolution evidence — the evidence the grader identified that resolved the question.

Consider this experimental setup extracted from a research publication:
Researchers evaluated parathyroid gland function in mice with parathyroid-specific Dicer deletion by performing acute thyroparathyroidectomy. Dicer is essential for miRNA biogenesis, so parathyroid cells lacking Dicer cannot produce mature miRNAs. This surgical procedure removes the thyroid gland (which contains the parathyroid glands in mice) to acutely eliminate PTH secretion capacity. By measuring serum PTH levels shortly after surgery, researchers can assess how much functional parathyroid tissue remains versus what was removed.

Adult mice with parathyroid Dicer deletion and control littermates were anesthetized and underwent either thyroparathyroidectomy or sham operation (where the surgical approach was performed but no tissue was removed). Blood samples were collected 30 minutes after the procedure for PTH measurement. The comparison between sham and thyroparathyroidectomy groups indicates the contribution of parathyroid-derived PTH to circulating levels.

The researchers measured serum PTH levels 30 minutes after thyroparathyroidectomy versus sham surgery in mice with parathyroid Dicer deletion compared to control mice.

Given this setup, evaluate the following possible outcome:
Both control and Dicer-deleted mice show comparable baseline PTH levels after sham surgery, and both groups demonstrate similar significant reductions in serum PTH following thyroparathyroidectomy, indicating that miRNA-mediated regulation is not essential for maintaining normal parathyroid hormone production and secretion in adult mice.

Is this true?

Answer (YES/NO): NO